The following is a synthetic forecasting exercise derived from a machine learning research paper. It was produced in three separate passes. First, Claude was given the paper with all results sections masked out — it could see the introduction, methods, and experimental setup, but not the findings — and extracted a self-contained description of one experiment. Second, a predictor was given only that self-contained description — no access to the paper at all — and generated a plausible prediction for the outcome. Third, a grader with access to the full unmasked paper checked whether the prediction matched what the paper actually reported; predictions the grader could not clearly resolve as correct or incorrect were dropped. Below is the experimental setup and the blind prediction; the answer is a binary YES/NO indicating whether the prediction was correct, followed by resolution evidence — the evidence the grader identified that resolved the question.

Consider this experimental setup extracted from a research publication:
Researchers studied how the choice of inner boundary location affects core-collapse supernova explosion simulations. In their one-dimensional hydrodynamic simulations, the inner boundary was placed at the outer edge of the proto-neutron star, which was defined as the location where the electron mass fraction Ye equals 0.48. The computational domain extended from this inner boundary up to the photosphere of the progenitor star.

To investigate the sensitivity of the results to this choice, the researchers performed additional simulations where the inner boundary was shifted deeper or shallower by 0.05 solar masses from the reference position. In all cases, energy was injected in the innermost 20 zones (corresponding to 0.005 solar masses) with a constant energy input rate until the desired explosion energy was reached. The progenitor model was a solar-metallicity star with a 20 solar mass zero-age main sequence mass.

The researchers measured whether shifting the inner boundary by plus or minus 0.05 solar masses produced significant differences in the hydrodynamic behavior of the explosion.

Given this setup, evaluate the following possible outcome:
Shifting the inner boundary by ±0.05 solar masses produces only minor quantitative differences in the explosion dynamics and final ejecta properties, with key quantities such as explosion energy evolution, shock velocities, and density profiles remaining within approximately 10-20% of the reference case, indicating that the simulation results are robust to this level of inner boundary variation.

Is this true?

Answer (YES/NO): NO